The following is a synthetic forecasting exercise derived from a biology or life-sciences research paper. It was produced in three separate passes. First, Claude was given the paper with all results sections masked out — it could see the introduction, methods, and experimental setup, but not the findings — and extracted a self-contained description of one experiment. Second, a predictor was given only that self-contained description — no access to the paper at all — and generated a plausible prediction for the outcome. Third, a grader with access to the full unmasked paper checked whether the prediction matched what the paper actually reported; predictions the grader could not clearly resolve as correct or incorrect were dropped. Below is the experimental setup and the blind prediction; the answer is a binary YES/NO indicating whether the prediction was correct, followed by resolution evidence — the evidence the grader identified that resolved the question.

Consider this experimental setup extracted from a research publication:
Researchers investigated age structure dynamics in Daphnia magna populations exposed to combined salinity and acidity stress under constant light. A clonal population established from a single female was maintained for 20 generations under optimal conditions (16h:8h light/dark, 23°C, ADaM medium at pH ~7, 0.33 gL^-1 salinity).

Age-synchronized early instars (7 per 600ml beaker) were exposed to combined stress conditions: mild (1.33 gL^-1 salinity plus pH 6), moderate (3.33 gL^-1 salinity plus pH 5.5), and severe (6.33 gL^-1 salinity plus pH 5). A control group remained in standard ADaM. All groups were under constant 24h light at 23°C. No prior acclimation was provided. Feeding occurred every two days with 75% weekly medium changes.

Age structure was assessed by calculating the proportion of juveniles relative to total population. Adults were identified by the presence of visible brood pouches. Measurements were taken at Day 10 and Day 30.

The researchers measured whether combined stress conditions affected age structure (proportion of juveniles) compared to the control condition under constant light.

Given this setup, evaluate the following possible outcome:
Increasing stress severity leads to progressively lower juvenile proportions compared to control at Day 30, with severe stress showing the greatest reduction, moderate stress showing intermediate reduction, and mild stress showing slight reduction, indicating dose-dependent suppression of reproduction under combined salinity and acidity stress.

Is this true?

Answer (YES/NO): NO